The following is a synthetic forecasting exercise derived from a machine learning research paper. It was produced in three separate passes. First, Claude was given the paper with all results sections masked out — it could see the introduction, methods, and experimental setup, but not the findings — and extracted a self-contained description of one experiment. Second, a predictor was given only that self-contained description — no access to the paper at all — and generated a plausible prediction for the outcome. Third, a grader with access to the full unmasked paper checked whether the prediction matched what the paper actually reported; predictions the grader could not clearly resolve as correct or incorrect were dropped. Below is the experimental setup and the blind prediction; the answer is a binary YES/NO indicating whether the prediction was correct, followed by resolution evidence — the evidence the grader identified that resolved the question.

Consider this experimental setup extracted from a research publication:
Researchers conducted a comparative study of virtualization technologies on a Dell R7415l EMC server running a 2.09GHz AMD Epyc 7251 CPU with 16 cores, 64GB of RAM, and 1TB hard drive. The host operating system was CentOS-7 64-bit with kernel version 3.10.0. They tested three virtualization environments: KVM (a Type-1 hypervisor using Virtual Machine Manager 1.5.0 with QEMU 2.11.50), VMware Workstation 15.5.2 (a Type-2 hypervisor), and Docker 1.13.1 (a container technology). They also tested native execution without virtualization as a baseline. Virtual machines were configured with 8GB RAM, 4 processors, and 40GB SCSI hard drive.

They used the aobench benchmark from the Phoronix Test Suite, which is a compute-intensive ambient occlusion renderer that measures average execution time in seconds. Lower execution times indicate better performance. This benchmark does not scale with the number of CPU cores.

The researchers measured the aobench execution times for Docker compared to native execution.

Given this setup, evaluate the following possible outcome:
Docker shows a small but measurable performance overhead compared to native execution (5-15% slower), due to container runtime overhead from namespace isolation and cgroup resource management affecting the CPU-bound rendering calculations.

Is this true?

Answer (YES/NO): NO